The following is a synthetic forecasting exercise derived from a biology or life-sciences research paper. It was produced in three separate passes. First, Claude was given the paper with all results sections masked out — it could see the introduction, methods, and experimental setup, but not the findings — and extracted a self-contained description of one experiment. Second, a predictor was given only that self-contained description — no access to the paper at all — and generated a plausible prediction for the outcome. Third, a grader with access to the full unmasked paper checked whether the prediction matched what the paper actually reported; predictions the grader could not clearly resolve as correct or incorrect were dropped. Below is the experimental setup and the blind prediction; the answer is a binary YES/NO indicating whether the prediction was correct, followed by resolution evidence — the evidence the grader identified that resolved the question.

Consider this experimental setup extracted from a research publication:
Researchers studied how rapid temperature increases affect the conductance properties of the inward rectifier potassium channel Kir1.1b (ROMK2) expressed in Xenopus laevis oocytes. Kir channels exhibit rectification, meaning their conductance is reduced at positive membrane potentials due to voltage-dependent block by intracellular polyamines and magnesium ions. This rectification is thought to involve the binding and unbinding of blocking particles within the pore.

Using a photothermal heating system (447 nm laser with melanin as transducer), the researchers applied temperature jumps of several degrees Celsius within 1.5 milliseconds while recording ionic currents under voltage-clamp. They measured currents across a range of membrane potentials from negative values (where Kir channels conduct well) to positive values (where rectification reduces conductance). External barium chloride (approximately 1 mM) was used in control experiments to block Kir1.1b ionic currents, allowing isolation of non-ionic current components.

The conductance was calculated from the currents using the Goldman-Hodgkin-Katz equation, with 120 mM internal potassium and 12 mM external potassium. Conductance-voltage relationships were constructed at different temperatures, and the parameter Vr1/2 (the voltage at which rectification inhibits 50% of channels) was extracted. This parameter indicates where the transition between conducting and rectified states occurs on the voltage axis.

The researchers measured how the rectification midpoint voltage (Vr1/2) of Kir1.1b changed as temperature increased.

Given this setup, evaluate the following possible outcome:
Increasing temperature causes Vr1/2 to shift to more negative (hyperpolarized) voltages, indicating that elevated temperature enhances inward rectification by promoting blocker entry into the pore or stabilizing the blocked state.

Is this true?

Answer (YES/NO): NO